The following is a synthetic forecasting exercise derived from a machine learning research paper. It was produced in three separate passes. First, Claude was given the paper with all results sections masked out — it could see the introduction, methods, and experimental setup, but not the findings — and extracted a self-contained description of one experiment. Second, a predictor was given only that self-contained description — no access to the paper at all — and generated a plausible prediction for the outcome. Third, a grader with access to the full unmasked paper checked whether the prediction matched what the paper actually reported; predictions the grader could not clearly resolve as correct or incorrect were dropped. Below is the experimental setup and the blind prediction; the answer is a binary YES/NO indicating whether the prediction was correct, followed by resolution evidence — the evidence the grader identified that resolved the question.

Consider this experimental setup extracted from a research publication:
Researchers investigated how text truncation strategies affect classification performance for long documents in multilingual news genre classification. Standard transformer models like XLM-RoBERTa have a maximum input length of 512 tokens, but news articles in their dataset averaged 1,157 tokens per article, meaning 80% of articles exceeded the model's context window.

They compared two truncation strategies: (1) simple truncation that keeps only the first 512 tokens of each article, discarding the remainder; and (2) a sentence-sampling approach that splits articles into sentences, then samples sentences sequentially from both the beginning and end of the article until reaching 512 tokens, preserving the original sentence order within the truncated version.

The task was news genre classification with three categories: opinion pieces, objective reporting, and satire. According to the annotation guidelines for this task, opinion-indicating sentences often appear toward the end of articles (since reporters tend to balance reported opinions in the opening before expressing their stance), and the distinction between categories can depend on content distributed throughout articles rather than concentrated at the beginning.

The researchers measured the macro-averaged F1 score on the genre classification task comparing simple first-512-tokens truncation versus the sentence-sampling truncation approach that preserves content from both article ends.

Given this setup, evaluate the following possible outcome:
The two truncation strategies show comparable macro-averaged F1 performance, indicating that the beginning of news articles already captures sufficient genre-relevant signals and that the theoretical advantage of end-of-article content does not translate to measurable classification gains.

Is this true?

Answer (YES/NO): NO